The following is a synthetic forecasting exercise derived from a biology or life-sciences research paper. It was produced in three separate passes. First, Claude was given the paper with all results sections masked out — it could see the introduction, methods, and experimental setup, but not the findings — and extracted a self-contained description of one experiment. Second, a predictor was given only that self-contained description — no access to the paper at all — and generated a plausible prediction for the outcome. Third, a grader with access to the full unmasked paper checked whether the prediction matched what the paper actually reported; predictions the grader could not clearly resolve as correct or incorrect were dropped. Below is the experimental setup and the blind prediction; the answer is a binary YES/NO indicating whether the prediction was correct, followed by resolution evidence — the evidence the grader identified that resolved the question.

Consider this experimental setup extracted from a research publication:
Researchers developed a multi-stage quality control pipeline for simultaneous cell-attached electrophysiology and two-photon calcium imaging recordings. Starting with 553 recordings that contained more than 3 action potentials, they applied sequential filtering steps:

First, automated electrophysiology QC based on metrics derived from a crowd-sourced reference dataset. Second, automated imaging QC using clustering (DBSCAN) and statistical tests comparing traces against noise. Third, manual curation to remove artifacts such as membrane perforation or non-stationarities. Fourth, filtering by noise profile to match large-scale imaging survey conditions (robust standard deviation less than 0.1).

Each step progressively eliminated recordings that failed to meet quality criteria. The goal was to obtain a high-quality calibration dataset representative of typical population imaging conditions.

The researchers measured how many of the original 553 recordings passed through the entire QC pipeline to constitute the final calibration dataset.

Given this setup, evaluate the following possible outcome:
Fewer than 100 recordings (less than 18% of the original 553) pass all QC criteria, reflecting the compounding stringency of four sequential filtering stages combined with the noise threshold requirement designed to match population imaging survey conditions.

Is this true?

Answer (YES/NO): YES